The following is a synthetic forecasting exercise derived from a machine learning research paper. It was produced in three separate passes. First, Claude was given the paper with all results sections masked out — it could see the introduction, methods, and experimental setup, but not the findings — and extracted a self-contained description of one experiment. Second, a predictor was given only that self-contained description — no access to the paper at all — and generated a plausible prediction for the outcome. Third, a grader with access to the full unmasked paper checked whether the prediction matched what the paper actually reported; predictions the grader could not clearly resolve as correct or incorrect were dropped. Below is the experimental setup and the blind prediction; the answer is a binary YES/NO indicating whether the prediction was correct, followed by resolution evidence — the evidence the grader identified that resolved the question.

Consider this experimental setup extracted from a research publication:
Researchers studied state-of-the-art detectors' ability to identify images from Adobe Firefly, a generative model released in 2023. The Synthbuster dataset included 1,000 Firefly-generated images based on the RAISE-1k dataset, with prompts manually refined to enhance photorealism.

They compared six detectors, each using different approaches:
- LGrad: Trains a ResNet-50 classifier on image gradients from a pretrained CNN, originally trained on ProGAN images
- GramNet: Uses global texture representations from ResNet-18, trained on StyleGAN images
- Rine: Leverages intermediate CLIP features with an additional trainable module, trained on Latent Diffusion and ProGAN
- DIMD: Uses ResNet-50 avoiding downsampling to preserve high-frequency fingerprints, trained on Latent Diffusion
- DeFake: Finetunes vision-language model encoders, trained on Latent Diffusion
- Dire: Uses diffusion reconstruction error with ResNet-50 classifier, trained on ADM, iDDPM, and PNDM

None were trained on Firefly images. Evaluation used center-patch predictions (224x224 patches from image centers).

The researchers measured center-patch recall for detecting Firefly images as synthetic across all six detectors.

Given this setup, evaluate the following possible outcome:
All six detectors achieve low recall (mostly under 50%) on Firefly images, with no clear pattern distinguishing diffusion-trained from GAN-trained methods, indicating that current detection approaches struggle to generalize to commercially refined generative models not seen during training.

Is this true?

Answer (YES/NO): NO